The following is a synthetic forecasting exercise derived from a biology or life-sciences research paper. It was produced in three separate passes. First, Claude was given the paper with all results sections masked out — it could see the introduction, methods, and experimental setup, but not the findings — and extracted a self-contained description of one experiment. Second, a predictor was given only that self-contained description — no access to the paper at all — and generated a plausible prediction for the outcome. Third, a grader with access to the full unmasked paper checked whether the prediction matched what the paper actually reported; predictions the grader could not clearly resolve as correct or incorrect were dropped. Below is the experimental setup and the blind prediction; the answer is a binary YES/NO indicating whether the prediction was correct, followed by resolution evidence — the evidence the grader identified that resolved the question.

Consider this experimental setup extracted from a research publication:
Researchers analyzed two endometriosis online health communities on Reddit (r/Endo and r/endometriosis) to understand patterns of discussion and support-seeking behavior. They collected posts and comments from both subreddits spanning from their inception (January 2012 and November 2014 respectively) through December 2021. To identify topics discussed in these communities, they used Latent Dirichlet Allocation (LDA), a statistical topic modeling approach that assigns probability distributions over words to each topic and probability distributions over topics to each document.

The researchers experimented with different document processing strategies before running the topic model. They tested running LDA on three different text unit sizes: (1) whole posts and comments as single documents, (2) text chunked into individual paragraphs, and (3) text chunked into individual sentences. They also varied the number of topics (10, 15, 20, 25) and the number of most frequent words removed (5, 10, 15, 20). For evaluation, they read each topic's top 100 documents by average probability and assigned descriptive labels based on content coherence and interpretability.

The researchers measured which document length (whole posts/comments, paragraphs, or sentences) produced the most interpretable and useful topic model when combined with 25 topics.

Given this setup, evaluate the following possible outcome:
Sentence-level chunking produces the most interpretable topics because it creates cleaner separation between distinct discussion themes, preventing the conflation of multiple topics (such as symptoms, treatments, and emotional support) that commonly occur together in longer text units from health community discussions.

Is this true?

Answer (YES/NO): NO